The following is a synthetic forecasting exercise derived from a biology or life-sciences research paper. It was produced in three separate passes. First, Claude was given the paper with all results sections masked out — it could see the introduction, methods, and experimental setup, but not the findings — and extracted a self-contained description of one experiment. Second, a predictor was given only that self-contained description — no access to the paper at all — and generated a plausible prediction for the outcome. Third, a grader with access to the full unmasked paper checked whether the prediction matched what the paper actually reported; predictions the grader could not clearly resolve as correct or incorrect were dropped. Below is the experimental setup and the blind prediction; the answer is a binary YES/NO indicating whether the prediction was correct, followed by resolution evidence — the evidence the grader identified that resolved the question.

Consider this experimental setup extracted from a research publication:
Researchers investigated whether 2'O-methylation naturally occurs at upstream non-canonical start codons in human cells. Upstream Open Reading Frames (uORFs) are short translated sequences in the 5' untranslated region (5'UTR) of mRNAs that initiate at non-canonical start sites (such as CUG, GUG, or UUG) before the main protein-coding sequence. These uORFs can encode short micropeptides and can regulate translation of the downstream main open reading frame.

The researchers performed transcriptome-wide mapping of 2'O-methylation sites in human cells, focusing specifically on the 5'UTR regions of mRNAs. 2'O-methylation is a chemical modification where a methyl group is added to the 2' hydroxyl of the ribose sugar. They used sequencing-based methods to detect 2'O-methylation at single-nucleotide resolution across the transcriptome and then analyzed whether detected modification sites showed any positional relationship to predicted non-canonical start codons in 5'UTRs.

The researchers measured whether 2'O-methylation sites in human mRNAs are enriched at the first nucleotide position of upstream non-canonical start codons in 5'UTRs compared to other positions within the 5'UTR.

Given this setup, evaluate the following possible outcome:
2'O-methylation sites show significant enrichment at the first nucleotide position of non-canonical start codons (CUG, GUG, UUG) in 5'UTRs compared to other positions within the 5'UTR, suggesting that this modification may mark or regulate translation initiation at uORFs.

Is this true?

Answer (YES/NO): YES